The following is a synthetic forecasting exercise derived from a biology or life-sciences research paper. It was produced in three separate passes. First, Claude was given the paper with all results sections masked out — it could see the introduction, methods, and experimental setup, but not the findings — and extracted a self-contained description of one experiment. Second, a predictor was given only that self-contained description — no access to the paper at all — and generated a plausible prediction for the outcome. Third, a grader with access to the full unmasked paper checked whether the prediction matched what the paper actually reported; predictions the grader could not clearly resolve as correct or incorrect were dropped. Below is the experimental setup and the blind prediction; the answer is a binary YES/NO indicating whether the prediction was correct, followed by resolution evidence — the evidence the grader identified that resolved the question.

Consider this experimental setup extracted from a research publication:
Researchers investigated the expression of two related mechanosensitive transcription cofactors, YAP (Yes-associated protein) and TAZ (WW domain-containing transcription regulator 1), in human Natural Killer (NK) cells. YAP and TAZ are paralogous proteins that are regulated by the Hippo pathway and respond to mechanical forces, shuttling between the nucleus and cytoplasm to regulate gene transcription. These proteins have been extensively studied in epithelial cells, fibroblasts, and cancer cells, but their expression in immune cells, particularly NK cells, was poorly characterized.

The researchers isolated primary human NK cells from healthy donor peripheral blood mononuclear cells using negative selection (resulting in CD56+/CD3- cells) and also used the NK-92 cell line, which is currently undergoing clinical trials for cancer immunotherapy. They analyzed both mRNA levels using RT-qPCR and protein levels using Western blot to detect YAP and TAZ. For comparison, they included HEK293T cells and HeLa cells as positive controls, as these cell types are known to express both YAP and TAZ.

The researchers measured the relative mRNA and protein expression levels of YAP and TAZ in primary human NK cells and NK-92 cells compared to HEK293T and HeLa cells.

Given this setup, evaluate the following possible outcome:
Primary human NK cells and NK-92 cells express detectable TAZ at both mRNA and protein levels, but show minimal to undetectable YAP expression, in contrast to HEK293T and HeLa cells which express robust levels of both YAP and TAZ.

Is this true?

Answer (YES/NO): YES